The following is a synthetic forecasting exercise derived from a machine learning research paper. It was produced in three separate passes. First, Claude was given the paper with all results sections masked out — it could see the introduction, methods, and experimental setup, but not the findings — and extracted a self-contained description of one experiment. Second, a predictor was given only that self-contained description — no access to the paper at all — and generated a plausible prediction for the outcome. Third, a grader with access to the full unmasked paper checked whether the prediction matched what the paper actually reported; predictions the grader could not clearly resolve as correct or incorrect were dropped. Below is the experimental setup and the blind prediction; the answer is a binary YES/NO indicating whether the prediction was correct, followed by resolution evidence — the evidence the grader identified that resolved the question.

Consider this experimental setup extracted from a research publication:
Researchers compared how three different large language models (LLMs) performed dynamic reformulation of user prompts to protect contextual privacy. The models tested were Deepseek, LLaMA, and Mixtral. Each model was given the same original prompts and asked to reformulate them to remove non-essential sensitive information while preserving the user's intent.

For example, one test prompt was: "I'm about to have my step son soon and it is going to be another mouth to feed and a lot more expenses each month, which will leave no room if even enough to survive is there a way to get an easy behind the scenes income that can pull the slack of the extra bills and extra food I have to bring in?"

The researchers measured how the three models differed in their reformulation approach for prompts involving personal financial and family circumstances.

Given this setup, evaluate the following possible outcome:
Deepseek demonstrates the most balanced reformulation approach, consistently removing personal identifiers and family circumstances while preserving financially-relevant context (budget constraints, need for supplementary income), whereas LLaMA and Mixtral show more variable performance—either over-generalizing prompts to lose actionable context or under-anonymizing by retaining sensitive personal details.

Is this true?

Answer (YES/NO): NO